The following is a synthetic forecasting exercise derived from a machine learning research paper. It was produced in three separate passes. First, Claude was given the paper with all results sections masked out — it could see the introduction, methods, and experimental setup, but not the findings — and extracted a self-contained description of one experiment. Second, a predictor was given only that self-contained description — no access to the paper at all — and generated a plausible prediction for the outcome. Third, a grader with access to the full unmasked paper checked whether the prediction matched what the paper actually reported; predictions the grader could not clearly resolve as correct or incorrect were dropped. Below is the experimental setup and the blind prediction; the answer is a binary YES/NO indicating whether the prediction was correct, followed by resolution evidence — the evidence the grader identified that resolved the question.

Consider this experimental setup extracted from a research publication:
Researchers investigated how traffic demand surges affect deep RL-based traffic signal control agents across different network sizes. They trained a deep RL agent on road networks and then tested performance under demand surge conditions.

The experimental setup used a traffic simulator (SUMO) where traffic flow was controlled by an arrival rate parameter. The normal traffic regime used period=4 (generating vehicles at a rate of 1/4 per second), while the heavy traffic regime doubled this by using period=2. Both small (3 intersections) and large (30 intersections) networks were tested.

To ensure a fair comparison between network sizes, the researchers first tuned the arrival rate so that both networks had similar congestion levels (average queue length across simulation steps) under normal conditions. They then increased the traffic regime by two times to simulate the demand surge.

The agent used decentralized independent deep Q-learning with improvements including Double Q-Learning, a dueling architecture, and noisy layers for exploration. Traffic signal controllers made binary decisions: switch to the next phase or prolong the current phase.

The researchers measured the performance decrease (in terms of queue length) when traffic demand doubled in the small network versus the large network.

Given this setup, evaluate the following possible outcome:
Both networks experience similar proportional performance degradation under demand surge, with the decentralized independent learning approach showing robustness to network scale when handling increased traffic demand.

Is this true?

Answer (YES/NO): NO